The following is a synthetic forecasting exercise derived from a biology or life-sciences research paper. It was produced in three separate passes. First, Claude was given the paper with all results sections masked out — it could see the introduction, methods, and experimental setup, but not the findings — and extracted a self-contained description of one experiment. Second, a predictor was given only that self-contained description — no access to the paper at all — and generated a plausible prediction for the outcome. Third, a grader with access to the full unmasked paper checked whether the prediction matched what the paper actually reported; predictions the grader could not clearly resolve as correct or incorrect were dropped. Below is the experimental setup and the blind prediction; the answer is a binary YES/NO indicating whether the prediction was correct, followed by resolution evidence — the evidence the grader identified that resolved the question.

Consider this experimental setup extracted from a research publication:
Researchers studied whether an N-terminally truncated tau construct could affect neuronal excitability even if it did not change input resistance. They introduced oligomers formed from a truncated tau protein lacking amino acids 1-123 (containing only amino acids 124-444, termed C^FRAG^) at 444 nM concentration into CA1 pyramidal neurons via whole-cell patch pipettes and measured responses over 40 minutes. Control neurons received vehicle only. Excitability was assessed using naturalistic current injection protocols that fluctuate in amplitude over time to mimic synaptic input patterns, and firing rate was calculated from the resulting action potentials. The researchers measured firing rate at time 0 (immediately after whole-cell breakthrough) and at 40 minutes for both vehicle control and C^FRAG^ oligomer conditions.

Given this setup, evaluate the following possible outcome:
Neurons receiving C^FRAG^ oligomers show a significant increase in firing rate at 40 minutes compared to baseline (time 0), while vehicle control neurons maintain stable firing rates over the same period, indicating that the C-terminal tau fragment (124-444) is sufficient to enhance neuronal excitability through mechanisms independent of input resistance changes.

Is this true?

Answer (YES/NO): YES